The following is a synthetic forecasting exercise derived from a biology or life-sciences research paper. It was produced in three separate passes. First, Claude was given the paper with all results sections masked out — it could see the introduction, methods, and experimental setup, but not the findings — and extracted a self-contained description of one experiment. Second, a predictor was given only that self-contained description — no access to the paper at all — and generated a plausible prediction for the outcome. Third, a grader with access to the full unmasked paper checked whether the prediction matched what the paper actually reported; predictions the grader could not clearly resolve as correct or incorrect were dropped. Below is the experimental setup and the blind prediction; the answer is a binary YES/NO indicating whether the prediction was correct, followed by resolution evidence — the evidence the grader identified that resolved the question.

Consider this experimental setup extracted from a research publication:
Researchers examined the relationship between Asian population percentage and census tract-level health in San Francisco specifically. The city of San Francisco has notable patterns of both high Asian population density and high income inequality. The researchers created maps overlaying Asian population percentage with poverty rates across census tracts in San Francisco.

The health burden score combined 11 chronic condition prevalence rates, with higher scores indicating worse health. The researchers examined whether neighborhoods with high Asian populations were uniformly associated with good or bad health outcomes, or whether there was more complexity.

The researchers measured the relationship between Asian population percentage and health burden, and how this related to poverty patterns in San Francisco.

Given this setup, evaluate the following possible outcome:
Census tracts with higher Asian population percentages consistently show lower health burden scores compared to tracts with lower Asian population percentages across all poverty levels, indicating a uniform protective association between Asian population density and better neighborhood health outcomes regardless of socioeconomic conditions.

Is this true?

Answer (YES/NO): NO